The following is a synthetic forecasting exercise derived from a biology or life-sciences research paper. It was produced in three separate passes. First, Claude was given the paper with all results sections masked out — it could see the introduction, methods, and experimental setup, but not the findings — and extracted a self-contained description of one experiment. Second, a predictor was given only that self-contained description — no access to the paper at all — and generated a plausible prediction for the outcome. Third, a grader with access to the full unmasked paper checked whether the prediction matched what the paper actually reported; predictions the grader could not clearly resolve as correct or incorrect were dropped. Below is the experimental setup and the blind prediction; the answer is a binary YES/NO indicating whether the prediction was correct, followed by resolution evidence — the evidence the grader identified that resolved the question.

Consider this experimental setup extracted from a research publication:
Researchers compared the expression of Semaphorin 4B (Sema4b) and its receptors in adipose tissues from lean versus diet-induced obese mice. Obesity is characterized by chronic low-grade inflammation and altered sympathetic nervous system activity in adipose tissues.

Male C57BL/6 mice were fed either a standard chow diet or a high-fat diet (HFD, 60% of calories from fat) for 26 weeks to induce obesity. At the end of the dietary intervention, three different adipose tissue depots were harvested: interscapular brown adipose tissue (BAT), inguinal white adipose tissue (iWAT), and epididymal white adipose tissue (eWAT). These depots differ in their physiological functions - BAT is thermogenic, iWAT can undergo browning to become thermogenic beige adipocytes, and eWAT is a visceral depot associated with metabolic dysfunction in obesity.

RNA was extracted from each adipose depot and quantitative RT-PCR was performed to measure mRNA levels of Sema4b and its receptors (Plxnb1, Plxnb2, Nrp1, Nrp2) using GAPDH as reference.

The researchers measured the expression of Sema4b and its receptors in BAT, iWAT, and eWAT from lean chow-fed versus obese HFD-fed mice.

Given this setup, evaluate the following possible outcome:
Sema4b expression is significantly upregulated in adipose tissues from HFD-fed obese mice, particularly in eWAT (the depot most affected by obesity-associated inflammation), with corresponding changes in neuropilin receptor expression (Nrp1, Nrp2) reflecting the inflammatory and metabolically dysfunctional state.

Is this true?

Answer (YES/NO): NO